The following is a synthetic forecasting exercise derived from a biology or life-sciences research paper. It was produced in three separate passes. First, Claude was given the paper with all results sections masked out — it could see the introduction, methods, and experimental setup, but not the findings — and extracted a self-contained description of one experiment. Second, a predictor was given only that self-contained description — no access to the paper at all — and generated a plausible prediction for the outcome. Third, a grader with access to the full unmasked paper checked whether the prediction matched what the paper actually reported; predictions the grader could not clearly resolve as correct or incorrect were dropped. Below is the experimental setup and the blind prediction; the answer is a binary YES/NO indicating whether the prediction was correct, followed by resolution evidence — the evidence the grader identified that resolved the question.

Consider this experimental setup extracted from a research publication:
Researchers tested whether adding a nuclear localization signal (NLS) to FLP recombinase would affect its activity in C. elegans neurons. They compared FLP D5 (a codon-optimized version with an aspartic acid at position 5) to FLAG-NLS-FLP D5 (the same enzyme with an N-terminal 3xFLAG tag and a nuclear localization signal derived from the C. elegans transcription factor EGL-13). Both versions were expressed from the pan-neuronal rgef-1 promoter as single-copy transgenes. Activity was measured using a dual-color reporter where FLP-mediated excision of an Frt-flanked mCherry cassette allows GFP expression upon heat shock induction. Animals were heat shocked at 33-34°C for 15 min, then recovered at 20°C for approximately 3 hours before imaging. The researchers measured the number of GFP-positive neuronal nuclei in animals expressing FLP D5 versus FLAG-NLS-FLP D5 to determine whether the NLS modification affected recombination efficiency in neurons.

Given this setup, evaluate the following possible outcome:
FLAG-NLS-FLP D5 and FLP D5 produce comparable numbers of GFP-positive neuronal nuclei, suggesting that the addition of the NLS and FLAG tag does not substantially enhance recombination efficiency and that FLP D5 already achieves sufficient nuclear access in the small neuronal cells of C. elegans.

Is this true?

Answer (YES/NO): NO